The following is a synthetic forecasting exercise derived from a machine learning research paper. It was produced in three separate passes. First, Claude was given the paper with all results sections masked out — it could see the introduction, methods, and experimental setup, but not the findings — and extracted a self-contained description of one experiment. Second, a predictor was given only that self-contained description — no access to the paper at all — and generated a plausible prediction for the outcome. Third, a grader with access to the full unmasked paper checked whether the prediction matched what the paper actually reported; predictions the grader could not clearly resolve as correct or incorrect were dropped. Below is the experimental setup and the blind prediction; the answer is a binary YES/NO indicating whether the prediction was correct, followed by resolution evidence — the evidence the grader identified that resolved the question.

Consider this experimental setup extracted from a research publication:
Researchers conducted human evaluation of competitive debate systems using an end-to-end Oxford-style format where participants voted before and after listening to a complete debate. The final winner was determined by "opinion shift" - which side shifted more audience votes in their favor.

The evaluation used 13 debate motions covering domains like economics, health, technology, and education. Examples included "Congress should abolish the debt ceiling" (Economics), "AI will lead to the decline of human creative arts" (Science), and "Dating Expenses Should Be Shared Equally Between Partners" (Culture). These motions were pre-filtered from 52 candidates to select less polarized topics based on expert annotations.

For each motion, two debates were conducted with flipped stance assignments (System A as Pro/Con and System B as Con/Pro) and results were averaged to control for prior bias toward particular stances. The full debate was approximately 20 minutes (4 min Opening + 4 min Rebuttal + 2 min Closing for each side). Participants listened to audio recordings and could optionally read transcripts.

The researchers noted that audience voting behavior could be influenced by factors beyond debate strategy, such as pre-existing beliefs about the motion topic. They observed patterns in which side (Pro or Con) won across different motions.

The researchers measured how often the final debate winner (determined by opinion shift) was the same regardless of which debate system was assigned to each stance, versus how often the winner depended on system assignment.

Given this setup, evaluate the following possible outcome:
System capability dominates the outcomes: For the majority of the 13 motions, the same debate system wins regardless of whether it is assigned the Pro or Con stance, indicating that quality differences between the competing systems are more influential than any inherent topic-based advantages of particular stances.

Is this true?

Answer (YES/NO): NO